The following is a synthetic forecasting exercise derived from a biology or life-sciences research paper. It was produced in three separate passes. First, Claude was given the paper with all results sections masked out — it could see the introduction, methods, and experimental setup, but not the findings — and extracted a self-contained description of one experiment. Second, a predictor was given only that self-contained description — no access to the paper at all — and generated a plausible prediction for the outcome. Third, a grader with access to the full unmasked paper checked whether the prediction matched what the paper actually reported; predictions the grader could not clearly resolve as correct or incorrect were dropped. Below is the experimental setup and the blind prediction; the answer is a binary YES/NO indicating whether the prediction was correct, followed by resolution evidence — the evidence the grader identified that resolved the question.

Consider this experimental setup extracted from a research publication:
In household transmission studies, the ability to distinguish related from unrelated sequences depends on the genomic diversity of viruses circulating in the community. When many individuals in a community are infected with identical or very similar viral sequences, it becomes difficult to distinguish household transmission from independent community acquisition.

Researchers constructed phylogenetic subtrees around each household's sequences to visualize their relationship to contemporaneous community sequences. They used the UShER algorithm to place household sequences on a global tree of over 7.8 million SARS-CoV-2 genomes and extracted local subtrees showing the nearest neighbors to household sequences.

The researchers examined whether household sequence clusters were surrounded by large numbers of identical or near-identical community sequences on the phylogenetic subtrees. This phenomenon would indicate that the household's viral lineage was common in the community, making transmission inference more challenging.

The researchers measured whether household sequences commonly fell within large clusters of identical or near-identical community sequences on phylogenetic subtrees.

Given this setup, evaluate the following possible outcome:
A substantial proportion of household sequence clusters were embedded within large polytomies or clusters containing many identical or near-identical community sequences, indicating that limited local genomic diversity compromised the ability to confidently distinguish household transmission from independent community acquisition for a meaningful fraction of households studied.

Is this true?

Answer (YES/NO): YES